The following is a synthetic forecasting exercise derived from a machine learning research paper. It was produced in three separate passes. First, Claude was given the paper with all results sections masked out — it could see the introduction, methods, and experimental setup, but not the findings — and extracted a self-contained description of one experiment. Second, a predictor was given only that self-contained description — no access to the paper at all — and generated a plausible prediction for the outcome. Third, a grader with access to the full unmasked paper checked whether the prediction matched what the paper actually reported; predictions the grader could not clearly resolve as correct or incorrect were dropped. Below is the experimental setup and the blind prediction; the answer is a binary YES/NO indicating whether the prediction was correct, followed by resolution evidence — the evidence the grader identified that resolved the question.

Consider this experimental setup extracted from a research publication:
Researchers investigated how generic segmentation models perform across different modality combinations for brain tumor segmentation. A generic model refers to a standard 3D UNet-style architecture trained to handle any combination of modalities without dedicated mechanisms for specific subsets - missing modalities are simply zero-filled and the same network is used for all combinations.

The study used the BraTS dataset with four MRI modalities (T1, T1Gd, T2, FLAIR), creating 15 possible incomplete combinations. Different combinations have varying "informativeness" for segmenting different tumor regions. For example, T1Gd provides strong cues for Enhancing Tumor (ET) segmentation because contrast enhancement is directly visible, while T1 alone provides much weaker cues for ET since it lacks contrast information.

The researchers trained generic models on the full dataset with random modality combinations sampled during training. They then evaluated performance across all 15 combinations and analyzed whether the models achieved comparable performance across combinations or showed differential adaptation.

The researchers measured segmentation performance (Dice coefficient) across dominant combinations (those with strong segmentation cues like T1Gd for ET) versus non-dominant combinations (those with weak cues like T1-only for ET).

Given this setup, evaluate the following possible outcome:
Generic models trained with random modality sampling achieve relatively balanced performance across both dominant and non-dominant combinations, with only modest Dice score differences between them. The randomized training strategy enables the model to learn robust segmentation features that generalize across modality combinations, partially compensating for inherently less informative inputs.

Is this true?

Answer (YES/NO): NO